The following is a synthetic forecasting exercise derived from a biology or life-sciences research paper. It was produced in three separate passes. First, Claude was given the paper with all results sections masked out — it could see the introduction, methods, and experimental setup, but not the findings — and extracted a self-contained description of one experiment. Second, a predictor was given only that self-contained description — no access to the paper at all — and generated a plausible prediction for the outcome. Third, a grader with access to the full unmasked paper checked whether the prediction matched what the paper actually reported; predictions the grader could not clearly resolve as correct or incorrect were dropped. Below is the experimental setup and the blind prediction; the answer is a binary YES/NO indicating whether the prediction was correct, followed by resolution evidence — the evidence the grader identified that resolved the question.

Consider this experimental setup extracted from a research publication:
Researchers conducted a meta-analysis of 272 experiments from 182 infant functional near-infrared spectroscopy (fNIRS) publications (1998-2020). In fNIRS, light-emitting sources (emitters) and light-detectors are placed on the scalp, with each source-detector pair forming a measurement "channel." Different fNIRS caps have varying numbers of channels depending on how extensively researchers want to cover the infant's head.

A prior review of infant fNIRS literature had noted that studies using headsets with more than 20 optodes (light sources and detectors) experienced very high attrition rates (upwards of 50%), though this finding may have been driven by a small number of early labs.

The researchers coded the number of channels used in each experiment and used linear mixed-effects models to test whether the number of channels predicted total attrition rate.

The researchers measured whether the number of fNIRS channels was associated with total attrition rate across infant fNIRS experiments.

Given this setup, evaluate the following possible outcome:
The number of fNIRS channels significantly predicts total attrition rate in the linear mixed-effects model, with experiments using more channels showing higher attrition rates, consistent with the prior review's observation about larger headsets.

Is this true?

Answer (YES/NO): YES